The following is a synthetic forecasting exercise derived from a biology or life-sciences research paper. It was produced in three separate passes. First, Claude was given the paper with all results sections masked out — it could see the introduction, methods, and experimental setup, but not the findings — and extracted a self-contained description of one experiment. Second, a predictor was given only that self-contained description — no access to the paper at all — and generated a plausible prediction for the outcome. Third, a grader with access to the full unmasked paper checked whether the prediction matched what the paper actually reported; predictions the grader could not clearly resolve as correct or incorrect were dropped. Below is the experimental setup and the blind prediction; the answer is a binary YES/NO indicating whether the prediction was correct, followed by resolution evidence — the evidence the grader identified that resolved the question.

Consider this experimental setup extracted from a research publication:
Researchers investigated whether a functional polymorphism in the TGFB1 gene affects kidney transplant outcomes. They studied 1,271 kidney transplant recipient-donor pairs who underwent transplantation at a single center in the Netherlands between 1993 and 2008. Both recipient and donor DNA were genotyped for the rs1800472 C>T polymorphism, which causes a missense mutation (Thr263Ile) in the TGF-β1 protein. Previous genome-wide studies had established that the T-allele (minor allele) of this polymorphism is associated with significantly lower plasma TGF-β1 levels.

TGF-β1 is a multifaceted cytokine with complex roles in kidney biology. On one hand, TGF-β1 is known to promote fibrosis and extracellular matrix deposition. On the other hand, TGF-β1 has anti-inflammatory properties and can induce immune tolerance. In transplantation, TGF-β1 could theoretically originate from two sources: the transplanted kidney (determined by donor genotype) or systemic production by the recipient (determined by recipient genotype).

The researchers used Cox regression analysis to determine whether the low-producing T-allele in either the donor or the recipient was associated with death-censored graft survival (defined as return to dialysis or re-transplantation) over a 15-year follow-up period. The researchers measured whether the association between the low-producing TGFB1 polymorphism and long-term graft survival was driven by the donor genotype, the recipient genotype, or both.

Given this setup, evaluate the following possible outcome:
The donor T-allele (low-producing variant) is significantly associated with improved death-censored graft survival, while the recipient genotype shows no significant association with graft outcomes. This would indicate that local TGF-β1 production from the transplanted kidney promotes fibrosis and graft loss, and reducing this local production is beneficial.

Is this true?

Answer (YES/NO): NO